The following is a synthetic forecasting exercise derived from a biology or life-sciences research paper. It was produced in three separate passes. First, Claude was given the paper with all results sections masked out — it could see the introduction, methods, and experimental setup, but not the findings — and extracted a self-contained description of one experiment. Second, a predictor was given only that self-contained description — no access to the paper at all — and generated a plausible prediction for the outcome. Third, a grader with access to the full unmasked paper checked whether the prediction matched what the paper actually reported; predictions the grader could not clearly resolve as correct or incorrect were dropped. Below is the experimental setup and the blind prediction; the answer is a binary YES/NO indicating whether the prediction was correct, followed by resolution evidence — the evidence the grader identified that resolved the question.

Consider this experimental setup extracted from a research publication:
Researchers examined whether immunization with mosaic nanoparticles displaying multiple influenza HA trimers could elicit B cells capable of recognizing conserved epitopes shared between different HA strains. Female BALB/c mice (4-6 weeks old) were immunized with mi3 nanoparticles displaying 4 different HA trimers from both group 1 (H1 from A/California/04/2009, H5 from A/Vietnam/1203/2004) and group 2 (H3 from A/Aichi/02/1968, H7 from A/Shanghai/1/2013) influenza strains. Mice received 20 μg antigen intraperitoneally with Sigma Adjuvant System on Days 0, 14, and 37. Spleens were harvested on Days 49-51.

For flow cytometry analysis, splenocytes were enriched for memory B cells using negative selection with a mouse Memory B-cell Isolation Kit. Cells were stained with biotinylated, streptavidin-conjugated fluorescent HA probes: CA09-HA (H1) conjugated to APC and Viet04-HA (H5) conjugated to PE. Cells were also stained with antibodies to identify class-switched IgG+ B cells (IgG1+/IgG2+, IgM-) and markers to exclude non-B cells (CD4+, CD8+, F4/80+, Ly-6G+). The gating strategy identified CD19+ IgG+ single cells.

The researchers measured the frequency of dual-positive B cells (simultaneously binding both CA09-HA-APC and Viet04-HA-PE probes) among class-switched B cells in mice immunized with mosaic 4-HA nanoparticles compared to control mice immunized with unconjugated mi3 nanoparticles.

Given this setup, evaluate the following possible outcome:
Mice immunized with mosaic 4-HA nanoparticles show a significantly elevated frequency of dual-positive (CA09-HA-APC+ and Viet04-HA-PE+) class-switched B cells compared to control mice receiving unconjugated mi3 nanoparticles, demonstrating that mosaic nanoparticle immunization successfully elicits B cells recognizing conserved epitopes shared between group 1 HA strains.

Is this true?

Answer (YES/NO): NO